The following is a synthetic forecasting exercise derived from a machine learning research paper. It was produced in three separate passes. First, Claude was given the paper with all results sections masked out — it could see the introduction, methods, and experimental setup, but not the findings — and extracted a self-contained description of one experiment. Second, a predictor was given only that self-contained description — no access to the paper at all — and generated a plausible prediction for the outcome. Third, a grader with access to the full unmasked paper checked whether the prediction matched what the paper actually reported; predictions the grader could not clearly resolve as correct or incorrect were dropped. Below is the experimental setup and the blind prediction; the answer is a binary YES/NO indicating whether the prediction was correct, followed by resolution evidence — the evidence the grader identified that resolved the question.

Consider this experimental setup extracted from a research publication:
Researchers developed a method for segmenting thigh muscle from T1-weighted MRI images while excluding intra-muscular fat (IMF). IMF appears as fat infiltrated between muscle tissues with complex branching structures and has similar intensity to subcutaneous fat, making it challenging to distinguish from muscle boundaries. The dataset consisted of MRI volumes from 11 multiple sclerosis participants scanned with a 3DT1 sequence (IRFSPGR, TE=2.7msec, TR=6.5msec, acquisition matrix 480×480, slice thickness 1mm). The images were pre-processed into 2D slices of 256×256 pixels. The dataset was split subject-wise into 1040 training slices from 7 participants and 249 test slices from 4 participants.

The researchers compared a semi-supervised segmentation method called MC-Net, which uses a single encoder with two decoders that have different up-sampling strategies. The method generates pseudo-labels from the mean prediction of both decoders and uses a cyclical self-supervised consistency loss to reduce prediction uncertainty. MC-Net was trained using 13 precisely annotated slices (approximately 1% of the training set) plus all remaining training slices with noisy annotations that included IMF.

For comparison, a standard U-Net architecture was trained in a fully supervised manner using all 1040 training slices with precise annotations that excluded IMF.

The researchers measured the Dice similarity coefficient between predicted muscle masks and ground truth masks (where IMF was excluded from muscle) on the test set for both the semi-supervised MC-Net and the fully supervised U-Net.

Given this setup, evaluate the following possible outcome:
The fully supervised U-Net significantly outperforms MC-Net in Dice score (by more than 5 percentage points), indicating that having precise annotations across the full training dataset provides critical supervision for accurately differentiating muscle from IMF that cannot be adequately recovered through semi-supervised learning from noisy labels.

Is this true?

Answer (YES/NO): YES